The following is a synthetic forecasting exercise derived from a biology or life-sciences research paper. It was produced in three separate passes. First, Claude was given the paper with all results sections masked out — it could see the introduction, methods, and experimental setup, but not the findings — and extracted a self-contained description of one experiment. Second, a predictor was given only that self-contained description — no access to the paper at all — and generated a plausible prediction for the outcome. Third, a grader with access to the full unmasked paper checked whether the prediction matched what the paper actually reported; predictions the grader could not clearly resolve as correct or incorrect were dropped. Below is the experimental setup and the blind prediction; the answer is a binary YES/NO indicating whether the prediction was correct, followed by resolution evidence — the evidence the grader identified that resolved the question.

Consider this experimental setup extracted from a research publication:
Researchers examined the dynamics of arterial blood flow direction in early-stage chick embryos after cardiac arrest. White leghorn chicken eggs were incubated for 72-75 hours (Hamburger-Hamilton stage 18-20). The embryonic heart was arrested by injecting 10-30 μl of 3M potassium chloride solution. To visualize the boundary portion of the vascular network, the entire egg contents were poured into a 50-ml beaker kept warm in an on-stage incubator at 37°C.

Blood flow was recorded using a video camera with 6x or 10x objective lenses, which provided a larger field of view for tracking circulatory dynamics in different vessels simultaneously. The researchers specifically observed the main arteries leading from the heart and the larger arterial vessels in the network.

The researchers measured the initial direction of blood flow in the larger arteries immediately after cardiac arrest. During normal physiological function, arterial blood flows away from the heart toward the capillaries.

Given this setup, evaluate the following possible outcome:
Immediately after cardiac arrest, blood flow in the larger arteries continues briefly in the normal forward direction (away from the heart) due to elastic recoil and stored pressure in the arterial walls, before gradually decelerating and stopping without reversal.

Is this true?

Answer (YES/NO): NO